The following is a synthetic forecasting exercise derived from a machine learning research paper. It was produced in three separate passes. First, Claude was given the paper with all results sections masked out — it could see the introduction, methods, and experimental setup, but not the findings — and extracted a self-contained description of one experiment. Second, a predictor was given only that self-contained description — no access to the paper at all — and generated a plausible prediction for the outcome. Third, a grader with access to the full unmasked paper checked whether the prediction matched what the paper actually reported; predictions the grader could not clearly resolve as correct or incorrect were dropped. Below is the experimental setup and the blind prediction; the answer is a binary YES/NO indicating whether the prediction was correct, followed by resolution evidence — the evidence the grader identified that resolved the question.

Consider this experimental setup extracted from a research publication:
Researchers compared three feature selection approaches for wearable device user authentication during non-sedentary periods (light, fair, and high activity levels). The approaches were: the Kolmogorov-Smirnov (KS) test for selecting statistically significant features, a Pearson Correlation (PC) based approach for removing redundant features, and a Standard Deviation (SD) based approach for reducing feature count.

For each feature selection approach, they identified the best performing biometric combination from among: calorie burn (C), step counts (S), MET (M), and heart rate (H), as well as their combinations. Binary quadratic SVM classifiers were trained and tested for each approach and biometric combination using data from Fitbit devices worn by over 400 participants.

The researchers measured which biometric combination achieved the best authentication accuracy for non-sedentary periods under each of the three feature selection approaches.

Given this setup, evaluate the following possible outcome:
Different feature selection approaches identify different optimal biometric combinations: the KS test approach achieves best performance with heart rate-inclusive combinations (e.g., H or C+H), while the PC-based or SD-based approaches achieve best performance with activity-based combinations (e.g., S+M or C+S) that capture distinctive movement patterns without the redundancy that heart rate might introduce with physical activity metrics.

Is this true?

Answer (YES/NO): NO